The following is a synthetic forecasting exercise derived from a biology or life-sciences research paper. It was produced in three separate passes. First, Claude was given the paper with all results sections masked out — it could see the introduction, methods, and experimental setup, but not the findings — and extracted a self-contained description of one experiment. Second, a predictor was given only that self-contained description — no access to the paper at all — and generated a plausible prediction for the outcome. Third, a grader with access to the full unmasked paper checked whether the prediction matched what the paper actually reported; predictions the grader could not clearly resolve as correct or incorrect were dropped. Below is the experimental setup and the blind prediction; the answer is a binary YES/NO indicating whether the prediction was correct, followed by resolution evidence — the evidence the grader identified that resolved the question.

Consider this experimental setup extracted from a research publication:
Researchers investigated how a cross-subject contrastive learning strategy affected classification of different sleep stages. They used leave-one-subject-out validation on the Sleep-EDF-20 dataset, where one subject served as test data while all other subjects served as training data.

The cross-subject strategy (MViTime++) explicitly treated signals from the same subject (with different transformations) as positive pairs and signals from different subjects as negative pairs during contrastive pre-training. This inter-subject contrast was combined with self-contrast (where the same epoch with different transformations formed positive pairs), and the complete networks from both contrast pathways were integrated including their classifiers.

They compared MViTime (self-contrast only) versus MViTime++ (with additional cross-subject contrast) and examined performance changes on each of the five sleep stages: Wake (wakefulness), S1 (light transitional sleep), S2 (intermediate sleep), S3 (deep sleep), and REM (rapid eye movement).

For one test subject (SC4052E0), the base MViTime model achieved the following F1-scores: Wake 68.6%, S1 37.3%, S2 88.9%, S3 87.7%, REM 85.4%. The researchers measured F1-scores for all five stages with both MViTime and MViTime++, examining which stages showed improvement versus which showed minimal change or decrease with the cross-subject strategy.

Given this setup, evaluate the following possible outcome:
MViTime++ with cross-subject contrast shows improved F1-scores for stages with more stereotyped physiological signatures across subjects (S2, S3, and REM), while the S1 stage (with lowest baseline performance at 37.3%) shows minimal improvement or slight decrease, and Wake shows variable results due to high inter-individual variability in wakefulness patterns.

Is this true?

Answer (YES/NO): NO